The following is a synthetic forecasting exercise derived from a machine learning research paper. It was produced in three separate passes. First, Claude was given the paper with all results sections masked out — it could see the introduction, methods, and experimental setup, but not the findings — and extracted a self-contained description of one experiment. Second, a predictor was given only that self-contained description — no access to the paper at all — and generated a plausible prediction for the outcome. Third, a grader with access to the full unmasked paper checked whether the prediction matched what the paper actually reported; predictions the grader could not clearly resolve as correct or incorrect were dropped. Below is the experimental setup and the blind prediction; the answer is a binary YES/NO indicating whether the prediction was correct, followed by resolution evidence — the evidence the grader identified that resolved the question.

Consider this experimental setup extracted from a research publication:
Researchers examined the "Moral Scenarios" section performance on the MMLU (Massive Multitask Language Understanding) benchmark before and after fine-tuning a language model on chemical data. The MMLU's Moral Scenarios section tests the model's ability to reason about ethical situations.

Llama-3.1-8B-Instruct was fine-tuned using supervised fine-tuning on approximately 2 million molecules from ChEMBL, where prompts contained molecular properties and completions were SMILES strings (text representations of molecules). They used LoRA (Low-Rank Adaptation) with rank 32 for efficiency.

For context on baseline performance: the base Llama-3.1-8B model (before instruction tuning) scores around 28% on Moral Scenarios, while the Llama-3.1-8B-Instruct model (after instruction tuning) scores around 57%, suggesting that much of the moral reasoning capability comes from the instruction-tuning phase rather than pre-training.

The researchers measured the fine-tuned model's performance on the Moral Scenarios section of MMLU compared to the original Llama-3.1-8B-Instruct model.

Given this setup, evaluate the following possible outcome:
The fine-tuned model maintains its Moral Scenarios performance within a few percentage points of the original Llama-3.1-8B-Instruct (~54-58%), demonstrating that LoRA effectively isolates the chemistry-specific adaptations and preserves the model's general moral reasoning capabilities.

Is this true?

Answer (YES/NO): NO